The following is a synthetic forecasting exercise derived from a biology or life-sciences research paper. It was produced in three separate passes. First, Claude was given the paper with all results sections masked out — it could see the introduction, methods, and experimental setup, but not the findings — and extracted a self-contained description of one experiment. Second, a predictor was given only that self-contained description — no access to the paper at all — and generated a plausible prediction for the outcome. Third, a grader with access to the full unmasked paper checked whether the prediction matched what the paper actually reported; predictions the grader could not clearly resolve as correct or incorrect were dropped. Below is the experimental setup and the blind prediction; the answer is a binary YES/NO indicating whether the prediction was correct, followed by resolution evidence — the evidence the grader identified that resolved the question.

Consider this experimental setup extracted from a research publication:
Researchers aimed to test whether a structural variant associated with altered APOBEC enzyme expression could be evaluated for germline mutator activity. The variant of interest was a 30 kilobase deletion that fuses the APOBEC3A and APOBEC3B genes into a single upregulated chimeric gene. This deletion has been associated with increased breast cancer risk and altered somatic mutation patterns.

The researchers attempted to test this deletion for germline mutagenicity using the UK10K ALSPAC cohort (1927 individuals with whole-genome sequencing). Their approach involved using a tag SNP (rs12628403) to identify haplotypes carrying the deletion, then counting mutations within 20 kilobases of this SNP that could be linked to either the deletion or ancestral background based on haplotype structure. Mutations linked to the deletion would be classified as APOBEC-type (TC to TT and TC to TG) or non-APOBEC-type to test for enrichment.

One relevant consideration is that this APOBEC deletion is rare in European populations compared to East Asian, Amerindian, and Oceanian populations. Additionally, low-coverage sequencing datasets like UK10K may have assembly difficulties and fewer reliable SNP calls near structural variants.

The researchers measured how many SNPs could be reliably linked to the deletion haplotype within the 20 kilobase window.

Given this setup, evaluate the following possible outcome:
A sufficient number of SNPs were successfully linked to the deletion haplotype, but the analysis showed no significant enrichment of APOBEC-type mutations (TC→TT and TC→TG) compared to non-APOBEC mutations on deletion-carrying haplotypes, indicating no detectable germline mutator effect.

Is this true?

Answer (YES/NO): NO